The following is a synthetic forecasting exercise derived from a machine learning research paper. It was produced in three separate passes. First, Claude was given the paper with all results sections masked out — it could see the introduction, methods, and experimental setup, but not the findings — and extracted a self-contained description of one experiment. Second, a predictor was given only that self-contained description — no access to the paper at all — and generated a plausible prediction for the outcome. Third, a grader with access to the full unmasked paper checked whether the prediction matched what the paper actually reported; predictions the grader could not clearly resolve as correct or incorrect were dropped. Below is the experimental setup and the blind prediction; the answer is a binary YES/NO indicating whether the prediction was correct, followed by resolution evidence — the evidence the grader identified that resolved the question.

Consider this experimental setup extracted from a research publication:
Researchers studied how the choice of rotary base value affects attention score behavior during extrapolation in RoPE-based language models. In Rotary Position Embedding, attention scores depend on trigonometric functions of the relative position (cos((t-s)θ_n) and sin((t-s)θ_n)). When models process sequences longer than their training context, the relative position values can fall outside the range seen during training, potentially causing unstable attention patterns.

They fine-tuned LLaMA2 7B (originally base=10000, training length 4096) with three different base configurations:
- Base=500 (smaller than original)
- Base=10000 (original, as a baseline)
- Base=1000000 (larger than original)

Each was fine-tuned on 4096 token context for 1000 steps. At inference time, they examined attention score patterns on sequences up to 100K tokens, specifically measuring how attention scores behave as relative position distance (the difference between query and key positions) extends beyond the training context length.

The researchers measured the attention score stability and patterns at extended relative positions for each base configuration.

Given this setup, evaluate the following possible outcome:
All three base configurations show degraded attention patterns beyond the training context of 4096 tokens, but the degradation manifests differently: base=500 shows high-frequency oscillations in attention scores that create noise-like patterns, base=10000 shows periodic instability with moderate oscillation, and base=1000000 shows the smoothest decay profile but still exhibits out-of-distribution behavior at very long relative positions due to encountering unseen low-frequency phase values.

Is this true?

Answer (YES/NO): NO